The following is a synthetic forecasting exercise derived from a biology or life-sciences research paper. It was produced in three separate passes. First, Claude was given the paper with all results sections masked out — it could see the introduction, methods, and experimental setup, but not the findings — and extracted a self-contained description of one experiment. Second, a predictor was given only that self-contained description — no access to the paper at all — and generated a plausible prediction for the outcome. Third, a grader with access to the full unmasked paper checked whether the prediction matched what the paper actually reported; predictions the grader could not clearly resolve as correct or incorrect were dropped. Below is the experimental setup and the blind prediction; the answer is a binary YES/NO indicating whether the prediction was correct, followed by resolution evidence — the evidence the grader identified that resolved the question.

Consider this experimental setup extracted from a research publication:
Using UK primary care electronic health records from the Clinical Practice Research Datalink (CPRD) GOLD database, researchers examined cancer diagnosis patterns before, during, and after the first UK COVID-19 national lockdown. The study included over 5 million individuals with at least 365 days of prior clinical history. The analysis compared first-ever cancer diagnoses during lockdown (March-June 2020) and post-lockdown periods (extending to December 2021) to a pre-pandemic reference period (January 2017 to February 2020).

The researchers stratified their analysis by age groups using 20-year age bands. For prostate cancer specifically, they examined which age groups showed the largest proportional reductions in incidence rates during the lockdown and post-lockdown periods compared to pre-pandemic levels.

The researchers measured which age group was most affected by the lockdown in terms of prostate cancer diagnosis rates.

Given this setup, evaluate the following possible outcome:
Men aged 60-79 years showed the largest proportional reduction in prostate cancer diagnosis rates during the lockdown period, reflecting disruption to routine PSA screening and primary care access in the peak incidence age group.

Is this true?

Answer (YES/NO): NO